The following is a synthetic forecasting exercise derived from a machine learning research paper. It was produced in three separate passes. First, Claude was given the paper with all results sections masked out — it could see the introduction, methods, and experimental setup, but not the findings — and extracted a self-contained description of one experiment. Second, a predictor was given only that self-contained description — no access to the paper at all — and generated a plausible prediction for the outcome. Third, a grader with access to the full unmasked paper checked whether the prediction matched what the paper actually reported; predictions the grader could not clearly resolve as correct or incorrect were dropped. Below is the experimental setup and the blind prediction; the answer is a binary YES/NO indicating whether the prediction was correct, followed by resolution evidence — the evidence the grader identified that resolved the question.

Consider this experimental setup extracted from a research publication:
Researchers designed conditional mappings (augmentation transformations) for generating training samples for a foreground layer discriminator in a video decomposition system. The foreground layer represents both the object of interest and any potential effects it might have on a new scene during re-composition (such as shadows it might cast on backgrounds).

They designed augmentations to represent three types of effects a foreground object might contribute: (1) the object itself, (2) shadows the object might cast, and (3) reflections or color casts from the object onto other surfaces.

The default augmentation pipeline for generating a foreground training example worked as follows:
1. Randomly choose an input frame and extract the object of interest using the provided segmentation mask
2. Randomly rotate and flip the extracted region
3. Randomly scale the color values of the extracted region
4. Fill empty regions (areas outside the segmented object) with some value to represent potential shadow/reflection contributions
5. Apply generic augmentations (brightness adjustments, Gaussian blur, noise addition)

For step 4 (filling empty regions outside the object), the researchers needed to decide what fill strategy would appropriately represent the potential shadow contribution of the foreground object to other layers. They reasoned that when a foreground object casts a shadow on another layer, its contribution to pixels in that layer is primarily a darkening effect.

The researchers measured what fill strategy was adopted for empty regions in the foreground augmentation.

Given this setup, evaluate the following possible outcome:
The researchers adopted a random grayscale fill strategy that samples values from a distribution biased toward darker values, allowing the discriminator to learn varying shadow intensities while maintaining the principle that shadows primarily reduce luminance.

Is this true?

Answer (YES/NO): NO